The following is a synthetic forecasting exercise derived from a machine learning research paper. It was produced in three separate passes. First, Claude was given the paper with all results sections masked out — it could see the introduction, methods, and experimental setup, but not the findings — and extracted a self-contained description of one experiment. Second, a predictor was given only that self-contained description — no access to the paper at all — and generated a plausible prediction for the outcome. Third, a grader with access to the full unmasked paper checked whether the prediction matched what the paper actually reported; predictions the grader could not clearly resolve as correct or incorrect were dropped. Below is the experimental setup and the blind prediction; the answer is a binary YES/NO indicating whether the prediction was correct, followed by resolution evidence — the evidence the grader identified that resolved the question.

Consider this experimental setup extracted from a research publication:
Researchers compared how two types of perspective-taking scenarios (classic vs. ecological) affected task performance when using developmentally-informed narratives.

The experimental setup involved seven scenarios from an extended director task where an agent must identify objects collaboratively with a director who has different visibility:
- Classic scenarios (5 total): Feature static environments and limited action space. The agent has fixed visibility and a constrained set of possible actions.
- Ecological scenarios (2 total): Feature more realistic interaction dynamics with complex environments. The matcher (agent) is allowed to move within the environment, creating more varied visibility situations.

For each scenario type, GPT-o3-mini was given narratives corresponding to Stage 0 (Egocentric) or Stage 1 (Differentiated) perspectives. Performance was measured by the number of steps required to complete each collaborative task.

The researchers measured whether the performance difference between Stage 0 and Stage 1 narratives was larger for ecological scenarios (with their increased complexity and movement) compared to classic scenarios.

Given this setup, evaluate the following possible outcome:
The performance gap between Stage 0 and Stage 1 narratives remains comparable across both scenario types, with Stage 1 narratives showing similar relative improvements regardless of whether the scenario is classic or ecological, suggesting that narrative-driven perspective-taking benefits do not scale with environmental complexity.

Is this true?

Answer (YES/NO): NO